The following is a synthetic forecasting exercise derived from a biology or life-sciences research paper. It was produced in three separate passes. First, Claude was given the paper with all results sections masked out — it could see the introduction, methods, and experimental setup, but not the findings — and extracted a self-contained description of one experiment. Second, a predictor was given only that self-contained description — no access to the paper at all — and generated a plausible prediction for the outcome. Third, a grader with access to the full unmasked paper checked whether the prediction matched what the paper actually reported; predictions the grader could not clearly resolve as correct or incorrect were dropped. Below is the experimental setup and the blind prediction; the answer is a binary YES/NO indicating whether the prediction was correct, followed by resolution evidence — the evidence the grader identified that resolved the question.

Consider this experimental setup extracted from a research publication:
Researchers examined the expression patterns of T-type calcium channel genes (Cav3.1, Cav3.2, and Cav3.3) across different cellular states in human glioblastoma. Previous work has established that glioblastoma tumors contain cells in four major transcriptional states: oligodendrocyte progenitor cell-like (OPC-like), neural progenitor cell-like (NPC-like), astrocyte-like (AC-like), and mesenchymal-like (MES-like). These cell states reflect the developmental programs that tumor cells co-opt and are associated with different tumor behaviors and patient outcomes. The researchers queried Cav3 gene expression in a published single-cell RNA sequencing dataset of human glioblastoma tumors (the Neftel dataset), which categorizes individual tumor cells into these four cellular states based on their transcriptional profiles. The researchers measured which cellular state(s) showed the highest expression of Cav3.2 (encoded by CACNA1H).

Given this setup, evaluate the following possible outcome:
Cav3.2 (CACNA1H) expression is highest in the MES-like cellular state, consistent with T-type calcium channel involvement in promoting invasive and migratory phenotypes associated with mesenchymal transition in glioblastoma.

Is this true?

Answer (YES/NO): NO